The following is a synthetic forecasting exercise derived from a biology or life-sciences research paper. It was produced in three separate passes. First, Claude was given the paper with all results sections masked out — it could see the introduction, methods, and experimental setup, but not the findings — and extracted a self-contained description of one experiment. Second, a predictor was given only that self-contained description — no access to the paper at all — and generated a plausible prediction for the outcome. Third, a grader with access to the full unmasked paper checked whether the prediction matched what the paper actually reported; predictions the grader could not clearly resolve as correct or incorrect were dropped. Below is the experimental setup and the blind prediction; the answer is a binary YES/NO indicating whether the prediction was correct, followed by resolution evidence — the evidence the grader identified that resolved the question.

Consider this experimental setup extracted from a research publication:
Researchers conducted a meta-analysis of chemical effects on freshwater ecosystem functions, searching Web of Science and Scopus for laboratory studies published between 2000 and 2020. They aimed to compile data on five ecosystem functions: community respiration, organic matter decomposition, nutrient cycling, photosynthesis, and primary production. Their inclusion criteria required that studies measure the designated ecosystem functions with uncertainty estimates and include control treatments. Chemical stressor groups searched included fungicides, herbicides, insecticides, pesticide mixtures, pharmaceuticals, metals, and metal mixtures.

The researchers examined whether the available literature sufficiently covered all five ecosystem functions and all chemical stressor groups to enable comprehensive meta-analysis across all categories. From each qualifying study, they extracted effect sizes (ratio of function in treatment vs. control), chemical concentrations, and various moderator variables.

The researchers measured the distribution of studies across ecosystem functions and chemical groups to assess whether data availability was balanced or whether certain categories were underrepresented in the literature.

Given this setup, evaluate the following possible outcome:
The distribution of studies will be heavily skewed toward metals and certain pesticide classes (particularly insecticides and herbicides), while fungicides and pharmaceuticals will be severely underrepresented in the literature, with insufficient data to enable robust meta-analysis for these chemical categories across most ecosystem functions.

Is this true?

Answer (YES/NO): NO